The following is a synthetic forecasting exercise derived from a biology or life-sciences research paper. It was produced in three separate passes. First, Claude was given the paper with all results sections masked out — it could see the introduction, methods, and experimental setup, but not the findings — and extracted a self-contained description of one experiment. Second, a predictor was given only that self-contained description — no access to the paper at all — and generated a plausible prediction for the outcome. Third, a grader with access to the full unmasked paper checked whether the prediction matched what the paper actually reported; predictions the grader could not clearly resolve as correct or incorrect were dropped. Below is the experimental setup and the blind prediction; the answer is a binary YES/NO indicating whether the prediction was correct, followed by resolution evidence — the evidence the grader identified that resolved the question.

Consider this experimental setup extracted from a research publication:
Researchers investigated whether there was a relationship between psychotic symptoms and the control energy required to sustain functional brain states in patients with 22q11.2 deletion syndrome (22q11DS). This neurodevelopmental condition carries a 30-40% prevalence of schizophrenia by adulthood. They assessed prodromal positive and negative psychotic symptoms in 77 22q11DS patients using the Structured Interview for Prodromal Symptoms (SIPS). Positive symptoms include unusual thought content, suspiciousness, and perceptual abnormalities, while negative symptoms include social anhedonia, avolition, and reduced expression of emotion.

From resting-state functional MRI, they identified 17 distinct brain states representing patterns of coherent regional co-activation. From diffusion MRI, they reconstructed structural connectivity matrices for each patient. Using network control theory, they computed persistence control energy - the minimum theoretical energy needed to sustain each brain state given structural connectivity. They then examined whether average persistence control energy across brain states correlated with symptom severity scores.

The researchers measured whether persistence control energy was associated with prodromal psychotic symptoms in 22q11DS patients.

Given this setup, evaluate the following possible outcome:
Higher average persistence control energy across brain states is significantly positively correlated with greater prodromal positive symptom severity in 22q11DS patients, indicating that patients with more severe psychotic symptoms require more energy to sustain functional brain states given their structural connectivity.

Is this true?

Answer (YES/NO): NO